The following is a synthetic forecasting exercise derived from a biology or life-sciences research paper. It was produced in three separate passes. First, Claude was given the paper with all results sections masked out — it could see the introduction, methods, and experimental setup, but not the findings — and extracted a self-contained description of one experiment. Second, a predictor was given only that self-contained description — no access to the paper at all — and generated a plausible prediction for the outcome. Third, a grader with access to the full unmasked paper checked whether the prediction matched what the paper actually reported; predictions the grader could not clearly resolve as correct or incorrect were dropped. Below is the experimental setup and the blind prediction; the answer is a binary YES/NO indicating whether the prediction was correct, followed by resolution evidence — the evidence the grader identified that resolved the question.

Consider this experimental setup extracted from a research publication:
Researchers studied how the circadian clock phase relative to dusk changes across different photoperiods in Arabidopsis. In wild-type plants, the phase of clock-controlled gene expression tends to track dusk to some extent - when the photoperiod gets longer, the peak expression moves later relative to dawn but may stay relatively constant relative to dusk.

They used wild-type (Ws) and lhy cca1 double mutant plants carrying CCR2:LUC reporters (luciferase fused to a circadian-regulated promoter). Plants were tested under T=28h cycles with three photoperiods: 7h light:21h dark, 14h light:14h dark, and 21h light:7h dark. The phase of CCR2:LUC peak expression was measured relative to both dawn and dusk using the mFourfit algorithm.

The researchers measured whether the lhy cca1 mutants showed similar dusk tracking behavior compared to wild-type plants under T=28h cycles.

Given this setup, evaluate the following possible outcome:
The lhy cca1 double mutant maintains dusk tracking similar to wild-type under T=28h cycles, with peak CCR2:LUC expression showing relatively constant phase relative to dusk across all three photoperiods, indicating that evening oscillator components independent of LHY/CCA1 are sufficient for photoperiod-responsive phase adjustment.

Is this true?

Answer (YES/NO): NO